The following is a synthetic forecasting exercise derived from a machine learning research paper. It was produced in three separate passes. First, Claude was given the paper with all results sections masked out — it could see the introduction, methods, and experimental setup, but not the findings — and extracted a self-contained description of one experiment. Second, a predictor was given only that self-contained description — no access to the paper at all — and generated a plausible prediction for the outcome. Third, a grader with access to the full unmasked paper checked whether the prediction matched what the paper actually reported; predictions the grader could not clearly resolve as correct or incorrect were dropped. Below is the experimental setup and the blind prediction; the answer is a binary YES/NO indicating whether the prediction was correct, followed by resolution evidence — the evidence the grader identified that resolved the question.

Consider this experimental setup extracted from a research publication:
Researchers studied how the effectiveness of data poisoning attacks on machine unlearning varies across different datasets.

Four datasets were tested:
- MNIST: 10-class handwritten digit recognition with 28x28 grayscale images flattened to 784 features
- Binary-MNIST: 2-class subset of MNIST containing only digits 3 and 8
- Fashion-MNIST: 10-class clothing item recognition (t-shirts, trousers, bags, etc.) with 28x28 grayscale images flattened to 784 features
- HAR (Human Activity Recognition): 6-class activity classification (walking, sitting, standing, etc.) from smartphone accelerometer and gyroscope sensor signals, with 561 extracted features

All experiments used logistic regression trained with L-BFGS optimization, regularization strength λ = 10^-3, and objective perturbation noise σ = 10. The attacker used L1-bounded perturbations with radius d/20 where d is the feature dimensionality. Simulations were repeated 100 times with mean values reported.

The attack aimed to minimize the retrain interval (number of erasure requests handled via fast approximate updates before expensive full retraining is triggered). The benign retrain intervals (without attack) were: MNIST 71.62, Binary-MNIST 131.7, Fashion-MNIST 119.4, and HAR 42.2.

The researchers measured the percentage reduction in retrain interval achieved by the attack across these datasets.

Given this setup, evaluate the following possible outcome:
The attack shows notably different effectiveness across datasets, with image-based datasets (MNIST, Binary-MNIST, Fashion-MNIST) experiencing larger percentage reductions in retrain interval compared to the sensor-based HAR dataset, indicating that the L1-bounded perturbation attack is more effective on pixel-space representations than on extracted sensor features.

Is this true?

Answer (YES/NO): NO